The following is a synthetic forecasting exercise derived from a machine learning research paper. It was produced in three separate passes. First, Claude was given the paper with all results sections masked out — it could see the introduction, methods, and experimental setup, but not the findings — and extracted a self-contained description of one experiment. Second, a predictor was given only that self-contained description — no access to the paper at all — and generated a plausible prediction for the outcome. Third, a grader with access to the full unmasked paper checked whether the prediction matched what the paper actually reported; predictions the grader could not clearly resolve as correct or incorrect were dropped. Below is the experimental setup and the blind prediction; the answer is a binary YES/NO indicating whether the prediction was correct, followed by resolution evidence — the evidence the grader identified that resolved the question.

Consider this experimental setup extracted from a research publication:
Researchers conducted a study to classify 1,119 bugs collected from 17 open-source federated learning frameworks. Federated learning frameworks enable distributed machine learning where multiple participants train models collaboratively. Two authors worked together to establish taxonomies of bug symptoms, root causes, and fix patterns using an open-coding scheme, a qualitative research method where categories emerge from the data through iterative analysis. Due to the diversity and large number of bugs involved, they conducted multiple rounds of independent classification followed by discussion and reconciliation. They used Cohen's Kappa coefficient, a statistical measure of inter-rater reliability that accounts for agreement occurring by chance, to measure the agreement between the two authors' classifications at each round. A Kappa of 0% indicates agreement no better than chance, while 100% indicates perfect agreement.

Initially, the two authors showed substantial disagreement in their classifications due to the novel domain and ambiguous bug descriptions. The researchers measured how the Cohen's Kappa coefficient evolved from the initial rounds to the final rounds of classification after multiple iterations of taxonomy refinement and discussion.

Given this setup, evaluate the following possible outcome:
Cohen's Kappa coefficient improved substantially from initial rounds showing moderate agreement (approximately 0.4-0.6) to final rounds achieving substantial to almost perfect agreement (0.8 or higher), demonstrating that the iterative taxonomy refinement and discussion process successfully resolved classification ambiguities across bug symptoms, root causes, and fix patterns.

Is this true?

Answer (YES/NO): YES